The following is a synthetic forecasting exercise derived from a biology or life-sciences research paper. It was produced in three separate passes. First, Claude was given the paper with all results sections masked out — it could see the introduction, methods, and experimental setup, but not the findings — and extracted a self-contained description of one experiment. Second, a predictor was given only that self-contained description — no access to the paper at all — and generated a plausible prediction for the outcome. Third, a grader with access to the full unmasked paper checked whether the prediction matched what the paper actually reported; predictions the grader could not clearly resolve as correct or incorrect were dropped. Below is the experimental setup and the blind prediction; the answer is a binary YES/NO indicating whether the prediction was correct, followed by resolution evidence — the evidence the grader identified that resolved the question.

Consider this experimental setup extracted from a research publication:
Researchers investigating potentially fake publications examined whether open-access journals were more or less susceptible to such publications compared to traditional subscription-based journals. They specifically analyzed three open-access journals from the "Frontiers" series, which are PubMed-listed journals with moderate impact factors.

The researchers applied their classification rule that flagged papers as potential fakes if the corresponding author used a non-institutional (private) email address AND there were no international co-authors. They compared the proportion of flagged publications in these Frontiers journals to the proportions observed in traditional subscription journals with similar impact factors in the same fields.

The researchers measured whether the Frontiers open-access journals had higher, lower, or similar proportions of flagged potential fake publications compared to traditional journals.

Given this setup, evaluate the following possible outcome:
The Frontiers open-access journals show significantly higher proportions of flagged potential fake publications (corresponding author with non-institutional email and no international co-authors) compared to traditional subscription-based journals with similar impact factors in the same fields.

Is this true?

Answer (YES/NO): YES